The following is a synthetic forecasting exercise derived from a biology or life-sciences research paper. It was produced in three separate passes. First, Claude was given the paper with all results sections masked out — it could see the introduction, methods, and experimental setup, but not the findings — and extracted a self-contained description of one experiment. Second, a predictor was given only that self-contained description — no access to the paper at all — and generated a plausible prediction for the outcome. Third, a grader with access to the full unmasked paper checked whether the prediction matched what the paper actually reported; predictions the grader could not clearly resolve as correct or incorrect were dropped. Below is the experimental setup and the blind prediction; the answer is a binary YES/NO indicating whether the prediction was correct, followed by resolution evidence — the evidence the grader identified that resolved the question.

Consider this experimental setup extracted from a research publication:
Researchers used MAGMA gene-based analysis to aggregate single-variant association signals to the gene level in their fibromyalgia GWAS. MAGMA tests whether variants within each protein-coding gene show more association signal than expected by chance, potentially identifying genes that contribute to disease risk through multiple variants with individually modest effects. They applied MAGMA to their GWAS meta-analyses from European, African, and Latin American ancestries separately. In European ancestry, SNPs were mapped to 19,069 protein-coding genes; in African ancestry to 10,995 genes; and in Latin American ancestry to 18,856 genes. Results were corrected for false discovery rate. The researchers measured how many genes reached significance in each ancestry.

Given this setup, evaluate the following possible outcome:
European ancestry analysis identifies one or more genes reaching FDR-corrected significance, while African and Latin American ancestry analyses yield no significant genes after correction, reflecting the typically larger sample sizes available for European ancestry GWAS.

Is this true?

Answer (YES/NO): NO